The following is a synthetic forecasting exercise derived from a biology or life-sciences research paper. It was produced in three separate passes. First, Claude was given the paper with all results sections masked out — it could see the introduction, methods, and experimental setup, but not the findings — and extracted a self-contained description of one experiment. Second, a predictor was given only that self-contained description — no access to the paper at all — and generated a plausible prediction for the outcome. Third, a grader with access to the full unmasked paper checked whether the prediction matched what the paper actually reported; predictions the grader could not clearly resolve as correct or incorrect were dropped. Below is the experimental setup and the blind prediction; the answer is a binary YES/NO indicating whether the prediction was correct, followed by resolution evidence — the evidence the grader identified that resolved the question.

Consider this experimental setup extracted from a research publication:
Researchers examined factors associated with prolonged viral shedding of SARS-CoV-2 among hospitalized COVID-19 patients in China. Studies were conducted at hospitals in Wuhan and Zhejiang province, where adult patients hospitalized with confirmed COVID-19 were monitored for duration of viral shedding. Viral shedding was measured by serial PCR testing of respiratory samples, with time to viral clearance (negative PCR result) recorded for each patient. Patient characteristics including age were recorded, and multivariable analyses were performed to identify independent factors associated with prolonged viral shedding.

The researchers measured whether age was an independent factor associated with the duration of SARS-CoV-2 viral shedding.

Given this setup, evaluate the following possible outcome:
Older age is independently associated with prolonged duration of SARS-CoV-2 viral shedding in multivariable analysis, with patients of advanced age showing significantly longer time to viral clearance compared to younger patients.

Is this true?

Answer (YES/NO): YES